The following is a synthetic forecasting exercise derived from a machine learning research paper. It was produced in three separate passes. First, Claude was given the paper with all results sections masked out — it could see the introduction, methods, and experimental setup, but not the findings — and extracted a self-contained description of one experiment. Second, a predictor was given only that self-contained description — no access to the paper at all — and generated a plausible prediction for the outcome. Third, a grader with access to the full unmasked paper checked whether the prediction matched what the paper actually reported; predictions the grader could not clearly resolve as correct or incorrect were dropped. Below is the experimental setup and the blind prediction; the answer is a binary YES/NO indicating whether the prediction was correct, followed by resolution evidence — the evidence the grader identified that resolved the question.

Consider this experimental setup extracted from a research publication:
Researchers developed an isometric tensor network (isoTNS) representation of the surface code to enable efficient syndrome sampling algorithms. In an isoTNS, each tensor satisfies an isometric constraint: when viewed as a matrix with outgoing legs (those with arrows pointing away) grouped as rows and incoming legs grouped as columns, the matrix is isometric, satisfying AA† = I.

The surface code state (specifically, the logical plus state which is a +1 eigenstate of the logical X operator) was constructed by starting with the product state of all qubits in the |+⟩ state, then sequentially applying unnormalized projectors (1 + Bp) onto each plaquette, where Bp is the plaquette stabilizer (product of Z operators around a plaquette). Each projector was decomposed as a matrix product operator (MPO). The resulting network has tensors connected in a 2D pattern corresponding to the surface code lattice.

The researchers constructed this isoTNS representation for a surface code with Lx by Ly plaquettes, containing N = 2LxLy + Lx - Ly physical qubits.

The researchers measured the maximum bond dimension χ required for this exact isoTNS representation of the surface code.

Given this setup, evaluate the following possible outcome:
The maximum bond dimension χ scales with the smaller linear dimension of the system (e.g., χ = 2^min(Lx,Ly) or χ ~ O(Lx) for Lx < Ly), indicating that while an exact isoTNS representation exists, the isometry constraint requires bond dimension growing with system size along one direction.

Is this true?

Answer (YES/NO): NO